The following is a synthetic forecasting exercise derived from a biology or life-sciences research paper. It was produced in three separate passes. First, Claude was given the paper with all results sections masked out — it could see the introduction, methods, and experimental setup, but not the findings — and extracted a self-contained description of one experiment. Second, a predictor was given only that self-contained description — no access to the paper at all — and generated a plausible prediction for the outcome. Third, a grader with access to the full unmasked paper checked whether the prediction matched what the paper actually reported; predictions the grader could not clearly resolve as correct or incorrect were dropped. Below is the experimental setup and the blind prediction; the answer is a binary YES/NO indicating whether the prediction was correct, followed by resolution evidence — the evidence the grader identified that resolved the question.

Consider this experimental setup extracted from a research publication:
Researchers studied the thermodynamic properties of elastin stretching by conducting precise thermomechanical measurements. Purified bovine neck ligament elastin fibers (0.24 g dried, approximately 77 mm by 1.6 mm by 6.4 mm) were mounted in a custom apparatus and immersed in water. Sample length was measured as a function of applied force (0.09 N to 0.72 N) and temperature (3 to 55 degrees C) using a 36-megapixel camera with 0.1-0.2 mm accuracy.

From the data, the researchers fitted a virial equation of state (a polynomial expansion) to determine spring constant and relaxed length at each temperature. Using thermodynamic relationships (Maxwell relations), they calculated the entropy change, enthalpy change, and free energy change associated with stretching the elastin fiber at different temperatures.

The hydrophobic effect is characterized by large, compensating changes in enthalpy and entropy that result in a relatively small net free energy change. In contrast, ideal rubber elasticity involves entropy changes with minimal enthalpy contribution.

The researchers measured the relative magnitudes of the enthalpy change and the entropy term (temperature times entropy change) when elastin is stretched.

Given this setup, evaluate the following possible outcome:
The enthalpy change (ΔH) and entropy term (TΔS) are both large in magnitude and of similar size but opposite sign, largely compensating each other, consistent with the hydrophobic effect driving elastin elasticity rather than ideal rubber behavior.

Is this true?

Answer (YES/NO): YES